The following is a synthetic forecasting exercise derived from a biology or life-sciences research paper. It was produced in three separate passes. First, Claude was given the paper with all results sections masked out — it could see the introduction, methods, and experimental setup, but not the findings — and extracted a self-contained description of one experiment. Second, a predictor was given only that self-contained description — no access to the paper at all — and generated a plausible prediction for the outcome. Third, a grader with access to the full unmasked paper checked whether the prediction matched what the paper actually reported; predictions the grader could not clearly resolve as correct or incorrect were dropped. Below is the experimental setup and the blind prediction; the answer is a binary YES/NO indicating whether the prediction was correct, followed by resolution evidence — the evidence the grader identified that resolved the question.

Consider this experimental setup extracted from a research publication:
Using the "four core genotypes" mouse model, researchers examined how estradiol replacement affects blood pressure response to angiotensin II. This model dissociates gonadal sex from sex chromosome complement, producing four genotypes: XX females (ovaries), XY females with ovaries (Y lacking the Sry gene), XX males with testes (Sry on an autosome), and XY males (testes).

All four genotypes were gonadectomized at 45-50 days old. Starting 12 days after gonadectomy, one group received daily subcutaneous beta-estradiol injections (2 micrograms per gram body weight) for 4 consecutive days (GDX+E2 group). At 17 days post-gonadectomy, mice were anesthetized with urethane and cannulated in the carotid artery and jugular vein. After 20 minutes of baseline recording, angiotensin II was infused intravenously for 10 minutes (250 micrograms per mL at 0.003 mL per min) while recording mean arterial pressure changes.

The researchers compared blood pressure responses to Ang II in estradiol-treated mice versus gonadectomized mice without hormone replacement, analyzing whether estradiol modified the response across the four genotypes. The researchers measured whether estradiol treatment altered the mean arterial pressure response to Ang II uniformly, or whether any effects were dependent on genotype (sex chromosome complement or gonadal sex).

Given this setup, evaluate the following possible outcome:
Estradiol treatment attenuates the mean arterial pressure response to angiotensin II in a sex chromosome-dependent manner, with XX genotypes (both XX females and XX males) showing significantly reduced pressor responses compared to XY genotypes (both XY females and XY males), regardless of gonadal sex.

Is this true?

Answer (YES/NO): NO